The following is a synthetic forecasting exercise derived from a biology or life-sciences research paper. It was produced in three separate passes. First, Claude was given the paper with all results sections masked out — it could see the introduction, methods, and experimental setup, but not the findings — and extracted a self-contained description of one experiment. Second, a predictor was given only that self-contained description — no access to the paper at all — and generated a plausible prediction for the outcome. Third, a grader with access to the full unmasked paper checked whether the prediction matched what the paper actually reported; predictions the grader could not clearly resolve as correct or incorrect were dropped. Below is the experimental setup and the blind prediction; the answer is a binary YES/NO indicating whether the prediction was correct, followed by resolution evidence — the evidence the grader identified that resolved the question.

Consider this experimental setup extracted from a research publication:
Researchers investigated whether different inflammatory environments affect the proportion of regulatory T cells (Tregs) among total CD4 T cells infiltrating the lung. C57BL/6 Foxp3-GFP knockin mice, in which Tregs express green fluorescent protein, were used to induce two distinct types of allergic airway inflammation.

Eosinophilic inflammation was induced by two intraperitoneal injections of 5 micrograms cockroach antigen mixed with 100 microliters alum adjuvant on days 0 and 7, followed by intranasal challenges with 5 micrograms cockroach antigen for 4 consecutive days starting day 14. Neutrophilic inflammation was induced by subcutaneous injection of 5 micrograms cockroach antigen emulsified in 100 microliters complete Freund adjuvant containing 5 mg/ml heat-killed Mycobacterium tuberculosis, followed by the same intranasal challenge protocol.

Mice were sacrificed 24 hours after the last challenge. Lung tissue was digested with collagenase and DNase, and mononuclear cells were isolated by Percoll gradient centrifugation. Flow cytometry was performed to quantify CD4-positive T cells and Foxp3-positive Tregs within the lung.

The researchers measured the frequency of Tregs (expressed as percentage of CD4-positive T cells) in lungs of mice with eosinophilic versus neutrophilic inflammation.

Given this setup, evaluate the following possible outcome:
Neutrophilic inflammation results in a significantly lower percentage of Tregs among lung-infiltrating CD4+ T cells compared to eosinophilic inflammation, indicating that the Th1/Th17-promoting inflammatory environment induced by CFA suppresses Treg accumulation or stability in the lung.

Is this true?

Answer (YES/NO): NO